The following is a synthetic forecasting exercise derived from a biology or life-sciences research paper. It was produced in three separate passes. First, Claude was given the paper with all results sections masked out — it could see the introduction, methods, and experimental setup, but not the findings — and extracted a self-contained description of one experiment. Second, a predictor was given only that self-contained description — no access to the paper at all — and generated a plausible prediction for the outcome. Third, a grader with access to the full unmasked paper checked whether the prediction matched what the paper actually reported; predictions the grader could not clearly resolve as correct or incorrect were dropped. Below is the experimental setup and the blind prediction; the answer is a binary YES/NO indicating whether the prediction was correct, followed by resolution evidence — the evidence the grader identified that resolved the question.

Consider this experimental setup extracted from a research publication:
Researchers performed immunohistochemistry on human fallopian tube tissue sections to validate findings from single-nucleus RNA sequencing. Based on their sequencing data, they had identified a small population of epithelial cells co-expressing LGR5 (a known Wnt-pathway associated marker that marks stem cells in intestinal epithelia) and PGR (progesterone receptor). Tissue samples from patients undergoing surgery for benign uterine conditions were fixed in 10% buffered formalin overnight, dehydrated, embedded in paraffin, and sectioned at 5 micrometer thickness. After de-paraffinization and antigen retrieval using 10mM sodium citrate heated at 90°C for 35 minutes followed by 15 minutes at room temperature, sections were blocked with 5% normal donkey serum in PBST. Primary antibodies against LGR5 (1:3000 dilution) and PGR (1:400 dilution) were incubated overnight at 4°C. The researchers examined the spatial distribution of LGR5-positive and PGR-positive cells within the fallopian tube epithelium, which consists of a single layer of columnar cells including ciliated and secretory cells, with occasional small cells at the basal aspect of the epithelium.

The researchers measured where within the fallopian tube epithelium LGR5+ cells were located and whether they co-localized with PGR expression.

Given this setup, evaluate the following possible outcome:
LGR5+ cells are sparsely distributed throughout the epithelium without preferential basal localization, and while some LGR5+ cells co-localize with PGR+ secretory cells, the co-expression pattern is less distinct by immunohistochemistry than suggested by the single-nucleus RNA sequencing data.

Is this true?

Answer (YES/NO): NO